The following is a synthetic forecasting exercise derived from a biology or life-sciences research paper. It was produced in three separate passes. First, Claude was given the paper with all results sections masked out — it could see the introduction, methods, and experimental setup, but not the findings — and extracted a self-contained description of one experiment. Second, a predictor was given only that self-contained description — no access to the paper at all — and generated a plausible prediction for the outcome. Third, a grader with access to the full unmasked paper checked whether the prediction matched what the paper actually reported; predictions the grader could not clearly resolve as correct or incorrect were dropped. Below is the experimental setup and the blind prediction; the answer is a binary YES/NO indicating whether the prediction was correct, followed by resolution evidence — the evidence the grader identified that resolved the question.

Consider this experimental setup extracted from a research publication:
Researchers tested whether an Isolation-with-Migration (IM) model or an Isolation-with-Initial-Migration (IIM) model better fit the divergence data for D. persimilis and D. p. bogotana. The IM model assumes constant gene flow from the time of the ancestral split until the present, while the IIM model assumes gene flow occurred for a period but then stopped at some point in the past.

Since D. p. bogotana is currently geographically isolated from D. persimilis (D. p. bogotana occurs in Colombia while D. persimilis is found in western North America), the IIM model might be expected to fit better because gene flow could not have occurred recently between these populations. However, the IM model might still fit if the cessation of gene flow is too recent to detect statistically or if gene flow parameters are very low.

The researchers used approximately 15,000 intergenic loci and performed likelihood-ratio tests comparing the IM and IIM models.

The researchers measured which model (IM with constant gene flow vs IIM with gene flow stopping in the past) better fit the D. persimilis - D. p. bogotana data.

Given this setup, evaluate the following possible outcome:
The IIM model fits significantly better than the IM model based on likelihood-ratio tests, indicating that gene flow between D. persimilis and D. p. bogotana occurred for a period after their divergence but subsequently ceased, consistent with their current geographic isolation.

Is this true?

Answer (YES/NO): YES